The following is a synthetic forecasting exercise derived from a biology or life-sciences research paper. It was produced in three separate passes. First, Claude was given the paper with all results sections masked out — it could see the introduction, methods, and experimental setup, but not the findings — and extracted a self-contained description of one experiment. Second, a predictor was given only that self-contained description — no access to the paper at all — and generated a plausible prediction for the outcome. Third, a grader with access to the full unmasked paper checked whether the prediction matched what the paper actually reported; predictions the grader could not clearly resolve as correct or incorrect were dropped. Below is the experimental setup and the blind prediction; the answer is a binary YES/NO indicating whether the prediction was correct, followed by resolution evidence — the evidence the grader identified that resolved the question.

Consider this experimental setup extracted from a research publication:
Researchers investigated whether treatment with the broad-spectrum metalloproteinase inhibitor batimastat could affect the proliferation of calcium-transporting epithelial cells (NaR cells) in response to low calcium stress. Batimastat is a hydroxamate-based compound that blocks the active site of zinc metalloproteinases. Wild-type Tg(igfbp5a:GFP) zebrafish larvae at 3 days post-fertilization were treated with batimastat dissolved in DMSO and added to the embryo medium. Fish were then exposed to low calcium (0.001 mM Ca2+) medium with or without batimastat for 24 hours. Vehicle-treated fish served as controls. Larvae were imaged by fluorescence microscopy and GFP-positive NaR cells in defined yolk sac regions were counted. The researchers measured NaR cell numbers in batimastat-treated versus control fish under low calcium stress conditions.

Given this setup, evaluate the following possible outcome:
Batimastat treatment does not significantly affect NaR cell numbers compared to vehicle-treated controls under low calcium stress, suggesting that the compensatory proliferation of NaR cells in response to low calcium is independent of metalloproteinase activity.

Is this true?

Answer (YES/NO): NO